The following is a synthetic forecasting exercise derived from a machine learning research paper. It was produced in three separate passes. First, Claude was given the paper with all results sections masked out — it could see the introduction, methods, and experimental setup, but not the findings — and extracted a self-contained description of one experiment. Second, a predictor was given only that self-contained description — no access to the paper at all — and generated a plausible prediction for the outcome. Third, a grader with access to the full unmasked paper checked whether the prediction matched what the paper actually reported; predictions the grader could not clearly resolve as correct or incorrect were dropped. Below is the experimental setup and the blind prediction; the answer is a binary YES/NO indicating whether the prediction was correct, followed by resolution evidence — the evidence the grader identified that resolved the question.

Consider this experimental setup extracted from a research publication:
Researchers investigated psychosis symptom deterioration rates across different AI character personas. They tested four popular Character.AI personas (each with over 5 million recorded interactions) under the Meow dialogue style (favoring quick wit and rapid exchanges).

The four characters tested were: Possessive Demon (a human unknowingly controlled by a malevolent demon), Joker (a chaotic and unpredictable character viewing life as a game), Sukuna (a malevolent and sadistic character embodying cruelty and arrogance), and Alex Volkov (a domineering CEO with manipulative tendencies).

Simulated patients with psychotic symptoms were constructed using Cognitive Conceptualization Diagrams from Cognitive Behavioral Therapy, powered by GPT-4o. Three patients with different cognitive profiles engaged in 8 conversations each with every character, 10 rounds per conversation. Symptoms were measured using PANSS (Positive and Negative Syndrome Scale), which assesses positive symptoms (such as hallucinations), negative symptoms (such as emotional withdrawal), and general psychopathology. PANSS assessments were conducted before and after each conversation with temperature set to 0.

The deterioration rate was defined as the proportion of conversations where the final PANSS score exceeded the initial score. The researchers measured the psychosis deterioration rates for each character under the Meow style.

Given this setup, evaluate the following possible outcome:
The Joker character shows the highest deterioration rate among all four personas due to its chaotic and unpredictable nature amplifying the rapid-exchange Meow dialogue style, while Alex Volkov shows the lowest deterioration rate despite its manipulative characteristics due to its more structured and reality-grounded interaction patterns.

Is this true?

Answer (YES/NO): NO